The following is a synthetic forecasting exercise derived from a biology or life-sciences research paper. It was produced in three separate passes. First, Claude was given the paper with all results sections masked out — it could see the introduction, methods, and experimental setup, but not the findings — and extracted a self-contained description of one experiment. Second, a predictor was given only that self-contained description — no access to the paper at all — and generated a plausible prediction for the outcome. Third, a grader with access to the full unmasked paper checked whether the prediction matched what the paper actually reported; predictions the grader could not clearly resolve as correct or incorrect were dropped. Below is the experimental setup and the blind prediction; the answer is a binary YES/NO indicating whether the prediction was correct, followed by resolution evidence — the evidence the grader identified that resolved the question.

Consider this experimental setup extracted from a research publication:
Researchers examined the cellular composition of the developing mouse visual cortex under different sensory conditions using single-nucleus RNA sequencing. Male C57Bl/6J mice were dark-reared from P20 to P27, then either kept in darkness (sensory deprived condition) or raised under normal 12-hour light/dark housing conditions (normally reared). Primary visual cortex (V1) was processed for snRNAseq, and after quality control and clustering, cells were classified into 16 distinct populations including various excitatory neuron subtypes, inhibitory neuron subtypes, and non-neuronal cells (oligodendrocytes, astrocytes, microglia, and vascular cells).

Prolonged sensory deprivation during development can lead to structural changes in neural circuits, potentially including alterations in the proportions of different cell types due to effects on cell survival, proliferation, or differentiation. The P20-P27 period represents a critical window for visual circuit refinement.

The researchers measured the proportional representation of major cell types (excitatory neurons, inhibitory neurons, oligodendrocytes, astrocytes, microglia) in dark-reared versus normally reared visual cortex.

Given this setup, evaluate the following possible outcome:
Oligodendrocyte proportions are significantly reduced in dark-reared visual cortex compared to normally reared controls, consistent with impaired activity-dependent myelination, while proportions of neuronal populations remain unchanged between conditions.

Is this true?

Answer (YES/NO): NO